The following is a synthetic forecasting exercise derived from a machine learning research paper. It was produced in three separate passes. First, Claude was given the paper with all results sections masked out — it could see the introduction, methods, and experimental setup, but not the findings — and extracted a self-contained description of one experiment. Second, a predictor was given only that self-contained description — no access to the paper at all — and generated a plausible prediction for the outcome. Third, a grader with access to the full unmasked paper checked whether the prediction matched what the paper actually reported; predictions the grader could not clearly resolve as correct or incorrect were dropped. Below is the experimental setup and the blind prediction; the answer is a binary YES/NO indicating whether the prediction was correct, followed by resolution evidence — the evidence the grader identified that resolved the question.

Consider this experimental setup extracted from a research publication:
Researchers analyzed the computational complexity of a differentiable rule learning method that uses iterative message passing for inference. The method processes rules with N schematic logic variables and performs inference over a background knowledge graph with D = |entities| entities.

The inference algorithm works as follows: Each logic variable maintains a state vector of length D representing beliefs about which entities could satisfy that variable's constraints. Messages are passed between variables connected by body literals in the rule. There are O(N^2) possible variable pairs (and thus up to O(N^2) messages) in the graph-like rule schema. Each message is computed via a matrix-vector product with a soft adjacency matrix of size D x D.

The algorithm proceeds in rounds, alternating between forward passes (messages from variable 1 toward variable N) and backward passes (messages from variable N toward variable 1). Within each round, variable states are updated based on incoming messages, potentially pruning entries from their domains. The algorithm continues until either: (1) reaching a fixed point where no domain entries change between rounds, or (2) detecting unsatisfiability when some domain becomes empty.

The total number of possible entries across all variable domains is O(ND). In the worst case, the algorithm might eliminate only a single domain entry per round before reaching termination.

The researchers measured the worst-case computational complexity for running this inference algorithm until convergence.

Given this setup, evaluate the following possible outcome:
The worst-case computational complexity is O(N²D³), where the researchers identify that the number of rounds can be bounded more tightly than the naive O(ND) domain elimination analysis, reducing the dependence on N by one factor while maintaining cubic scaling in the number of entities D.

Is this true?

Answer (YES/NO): NO